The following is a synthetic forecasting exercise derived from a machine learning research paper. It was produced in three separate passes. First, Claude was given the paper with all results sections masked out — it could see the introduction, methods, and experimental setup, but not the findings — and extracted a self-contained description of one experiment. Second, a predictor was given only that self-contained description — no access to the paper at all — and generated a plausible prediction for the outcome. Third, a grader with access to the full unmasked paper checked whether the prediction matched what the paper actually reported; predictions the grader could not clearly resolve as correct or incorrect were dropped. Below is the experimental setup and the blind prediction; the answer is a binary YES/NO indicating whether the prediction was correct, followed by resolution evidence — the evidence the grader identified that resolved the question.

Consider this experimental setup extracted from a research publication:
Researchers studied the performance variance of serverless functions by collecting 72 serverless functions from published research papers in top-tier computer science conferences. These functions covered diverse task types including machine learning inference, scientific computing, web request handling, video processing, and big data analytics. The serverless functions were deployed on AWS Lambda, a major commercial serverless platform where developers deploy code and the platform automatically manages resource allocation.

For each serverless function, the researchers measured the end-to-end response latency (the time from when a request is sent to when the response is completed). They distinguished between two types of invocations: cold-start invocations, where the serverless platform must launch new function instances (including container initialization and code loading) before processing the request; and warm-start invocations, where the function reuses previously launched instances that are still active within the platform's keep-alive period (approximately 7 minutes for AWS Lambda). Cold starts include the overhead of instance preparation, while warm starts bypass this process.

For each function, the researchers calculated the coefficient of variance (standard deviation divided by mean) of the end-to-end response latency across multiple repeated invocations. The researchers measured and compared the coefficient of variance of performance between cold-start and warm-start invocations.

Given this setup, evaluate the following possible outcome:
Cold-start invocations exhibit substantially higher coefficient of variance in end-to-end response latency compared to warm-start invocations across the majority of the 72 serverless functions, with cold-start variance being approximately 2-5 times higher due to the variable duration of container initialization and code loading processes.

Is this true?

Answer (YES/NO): NO